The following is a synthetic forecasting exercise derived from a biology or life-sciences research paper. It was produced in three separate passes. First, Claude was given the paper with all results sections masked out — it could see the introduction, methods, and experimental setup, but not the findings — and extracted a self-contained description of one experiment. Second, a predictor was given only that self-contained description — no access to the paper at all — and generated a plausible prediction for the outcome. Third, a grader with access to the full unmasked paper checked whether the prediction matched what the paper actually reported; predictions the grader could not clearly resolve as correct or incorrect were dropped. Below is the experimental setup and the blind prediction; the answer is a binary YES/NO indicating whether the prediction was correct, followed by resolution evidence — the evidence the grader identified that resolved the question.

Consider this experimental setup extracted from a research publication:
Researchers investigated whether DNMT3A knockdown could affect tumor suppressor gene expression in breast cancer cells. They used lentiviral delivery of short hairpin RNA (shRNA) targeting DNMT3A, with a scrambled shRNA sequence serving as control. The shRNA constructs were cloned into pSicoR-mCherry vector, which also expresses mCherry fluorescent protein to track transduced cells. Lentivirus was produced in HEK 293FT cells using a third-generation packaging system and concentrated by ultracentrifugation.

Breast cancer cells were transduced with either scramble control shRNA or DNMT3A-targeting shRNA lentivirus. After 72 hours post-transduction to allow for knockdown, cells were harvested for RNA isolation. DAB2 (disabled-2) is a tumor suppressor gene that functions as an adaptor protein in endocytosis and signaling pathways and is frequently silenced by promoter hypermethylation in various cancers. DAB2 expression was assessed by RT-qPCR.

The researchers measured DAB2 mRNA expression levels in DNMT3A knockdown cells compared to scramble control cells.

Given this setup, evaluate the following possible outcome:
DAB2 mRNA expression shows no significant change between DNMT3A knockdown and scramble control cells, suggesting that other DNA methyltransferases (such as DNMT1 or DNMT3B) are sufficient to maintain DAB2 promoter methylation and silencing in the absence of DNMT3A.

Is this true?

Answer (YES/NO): NO